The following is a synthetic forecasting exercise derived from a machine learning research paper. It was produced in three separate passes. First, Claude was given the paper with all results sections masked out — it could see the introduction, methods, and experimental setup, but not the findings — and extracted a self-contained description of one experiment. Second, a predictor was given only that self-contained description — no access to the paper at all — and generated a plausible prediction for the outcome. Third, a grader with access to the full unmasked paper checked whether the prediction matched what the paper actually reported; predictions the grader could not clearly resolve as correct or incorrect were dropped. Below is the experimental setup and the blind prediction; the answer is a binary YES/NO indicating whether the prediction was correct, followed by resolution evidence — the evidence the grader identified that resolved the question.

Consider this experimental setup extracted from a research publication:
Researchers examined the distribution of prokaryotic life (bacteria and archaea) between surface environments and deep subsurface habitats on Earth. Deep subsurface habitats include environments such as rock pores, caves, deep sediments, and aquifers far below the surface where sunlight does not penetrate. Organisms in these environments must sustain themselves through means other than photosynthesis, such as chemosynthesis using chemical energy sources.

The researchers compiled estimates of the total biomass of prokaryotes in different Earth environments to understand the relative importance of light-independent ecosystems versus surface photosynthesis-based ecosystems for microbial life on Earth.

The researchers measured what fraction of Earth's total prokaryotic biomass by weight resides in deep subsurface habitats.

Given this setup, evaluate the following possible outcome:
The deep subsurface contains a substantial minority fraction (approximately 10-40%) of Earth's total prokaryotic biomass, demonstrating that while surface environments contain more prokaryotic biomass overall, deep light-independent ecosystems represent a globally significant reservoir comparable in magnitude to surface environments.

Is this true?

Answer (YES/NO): NO